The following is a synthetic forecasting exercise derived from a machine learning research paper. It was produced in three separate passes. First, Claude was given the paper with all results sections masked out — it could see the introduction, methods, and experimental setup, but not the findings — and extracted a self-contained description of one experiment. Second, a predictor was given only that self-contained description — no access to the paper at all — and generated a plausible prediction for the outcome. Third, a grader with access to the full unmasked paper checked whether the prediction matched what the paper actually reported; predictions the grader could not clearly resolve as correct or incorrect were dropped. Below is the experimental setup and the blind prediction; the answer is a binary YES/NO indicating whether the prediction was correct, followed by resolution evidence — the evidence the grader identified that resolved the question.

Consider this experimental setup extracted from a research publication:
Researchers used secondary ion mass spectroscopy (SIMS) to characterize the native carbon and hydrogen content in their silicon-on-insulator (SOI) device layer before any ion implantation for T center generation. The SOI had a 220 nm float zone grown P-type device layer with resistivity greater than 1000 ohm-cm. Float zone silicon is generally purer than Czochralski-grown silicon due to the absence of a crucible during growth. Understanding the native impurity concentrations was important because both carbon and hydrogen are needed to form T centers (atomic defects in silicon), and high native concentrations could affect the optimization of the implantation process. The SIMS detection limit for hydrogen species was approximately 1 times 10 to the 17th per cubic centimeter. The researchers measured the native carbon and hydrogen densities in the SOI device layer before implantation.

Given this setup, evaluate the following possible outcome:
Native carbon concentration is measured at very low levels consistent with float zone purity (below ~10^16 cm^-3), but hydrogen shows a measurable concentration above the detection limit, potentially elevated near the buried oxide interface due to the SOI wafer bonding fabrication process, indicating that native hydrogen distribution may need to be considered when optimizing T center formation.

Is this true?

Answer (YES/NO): NO